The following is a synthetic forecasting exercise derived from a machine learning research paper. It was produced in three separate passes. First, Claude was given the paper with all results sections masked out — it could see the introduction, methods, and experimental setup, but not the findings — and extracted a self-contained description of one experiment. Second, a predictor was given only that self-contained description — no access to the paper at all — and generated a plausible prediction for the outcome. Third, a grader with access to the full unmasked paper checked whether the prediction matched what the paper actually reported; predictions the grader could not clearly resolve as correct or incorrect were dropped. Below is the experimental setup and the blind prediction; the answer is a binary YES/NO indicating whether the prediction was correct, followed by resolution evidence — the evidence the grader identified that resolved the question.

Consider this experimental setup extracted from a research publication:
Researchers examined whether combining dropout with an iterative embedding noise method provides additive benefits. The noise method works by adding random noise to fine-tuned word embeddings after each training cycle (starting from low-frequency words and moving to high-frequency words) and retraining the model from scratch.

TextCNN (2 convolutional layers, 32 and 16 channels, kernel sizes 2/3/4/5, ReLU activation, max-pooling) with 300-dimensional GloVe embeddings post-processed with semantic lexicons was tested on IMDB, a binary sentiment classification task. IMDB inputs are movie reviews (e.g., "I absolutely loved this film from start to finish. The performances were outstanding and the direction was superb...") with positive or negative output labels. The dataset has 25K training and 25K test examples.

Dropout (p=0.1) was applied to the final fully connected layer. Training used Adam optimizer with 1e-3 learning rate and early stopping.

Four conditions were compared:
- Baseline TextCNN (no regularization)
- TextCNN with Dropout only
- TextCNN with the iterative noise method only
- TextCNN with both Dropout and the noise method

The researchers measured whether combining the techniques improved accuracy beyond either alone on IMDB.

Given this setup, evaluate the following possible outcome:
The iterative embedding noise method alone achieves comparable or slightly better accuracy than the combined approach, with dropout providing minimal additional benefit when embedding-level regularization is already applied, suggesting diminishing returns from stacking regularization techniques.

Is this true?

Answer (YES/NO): NO